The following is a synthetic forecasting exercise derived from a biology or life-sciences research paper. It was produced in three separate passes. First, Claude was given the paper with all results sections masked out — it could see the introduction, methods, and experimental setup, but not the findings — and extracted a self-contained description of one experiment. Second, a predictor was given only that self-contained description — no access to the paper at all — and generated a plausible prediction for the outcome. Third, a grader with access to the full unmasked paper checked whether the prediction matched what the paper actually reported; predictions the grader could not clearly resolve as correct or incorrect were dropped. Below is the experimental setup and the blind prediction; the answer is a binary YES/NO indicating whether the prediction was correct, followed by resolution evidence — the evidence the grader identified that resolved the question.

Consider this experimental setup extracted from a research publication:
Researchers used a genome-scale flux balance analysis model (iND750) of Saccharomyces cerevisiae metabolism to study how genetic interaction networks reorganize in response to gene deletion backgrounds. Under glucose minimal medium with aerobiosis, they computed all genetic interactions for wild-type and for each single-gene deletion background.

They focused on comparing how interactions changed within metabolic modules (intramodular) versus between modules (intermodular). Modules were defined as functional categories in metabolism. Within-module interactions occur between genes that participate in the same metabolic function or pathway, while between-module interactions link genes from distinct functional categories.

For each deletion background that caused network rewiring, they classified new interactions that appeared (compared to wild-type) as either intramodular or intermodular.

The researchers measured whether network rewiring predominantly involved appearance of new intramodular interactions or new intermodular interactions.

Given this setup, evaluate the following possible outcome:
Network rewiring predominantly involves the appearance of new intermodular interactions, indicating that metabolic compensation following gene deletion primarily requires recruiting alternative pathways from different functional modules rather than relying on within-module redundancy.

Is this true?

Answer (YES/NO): YES